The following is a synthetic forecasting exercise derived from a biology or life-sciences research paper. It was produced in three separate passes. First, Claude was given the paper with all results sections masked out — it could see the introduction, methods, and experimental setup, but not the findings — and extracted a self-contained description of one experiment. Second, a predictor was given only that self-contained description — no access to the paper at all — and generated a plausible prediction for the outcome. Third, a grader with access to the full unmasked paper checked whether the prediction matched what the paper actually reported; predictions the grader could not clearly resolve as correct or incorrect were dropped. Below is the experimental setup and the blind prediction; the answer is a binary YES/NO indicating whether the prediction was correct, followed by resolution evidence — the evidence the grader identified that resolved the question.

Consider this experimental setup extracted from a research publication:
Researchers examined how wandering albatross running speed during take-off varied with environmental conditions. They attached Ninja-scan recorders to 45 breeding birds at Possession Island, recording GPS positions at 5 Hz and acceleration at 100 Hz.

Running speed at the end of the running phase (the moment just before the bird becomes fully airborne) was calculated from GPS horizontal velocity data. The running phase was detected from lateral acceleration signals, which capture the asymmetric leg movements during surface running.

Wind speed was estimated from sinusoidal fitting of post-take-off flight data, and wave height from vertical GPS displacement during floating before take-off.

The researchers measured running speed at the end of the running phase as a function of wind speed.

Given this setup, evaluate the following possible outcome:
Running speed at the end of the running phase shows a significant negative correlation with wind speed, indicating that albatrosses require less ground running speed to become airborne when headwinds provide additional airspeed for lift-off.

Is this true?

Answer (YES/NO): YES